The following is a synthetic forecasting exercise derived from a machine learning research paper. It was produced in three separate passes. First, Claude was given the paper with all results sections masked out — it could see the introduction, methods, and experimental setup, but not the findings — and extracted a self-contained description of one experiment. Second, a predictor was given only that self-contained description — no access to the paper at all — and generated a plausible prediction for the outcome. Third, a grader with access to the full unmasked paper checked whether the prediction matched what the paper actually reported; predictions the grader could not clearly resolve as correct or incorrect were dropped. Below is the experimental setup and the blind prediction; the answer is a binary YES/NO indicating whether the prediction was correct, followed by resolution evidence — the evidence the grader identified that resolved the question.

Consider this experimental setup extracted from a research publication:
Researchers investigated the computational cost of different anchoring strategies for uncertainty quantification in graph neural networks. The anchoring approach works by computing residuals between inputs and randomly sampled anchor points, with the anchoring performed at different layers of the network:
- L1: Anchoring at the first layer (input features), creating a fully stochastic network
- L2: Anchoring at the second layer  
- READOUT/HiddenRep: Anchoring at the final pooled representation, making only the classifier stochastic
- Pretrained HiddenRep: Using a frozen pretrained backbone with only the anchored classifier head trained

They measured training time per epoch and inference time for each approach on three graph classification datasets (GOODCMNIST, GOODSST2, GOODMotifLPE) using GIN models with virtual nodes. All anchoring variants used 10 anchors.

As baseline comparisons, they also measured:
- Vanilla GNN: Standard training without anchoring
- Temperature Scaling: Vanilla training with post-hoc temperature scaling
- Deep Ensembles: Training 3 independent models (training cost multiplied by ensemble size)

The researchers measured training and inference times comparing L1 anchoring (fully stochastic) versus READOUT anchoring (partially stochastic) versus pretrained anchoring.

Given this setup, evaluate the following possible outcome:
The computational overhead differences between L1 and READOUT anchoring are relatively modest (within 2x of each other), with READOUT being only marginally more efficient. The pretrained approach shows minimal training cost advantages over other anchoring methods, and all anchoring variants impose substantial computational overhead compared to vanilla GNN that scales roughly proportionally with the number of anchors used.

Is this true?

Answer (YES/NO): NO